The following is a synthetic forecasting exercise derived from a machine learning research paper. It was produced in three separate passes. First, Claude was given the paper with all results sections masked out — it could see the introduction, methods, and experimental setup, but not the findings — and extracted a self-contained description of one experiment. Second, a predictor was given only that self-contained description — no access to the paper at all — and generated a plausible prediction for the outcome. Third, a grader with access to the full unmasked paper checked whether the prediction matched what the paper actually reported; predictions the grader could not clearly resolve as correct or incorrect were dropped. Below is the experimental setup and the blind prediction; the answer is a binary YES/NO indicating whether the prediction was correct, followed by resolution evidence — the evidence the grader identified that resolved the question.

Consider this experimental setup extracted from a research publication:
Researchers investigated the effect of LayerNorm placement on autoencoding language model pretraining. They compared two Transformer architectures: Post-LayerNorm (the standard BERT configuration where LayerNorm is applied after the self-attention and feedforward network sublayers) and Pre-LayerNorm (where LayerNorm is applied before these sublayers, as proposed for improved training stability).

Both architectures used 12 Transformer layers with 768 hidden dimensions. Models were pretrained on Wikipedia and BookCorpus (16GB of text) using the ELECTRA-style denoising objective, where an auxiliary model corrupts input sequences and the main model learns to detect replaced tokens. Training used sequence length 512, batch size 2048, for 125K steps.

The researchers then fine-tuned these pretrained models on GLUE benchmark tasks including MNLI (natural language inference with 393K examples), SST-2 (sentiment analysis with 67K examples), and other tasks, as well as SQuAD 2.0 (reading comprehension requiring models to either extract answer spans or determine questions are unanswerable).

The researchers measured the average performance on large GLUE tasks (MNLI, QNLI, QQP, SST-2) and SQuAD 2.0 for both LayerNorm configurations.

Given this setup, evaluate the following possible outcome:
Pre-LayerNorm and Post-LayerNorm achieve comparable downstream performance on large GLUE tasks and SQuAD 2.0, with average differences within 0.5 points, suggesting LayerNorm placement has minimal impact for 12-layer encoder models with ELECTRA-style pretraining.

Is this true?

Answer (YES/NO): NO